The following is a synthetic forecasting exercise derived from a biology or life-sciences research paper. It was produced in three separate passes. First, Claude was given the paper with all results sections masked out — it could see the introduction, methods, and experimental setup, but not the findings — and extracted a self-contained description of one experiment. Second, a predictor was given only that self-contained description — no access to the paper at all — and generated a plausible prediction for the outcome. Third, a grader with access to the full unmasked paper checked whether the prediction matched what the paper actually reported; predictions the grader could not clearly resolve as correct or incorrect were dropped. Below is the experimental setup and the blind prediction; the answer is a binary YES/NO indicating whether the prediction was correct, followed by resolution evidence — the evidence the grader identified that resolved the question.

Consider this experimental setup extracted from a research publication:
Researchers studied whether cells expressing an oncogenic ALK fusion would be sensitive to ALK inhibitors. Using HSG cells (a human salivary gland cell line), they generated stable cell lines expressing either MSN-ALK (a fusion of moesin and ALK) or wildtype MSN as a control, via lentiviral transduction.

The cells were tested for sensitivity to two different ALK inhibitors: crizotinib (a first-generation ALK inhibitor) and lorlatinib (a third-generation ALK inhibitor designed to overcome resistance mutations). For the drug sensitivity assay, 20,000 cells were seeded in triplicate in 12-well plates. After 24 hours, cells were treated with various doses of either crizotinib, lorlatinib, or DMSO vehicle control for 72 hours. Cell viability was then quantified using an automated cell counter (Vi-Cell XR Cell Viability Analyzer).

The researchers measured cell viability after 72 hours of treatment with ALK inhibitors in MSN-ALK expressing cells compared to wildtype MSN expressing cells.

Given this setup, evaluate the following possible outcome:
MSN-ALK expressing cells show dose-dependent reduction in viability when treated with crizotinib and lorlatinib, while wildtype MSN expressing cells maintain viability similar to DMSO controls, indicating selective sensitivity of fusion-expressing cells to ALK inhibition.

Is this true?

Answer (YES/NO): NO